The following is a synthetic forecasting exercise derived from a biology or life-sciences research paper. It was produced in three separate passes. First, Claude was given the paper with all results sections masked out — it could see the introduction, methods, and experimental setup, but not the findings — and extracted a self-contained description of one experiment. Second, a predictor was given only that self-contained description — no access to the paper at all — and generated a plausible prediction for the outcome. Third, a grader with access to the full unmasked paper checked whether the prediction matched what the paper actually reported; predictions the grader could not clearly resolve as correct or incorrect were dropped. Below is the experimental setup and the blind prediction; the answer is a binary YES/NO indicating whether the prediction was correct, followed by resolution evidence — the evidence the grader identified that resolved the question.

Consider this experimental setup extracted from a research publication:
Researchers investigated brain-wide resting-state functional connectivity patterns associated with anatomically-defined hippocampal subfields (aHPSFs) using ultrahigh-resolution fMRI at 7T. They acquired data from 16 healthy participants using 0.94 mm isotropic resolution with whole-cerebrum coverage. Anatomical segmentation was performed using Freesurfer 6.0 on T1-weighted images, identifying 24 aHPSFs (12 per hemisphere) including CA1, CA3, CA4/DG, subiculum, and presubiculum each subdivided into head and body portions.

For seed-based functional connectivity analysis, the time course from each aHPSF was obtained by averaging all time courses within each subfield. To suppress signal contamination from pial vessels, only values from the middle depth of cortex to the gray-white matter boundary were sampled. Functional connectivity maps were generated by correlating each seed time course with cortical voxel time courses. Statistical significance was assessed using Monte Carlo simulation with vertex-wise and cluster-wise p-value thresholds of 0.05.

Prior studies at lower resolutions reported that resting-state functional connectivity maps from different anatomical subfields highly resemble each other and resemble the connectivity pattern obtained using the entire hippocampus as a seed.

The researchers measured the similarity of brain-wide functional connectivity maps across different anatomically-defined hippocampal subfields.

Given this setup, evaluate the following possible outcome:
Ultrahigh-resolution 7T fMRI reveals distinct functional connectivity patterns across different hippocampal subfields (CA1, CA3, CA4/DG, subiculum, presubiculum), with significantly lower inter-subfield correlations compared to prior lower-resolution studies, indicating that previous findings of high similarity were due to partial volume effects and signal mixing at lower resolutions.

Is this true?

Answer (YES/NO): NO